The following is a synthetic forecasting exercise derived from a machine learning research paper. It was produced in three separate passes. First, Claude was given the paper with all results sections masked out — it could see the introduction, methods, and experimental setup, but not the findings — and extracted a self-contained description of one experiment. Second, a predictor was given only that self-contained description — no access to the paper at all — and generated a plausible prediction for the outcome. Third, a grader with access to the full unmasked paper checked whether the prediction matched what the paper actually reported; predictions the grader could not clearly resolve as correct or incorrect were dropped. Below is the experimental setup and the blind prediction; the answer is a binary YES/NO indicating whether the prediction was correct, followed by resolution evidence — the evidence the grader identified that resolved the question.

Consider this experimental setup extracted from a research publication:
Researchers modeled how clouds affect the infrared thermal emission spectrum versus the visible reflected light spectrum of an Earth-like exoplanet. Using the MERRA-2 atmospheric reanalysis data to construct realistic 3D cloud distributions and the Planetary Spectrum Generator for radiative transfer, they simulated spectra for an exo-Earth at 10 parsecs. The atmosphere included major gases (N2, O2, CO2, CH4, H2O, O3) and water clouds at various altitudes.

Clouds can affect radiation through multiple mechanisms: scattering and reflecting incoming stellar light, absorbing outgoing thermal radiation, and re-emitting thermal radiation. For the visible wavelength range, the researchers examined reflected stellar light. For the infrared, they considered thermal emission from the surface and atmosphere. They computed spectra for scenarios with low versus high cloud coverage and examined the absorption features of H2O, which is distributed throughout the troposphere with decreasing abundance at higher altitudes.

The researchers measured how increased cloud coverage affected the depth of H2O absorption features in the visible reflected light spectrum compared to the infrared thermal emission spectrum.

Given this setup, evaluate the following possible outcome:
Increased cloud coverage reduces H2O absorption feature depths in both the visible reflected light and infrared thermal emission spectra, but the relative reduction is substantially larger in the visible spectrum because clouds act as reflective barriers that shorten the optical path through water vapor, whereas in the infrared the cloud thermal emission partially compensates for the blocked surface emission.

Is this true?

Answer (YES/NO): NO